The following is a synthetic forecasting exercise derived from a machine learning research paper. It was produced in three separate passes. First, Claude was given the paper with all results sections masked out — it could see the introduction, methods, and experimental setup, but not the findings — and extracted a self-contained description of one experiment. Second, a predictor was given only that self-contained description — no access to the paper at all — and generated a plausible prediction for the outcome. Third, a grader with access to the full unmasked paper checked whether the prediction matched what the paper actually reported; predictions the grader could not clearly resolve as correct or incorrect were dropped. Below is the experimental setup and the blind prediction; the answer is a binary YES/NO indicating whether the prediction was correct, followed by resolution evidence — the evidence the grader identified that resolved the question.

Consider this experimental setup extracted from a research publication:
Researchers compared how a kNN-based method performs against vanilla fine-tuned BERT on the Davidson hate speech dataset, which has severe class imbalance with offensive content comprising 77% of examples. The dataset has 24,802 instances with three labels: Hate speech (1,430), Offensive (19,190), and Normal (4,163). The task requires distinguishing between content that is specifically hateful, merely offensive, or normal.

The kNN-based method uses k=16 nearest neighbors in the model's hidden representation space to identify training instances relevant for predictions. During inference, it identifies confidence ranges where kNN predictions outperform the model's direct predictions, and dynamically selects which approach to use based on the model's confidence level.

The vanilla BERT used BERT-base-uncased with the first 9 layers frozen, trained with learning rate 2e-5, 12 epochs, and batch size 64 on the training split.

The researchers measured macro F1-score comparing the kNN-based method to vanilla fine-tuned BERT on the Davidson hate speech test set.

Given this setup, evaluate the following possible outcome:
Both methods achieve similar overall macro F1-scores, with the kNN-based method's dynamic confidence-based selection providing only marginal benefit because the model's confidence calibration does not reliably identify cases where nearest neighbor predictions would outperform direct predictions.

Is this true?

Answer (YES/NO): NO